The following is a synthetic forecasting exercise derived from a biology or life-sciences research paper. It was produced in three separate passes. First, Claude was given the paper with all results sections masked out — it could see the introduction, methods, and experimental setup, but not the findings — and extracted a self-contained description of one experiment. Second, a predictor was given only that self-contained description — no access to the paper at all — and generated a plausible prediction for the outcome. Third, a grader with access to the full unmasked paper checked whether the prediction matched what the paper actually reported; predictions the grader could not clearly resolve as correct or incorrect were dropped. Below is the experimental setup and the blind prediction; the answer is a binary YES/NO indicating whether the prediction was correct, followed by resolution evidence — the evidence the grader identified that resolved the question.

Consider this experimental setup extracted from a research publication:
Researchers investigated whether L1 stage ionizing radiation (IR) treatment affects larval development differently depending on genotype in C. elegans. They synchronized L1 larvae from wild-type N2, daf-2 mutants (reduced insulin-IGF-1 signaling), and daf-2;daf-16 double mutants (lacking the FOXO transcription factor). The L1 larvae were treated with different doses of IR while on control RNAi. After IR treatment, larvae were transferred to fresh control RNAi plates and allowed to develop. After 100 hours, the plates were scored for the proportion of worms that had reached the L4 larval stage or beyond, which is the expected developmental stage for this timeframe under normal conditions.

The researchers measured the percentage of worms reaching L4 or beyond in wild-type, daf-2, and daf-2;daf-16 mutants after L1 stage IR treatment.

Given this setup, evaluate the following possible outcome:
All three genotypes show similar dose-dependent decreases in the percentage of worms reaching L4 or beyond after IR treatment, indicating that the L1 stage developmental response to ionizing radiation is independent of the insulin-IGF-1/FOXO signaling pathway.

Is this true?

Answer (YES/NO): NO